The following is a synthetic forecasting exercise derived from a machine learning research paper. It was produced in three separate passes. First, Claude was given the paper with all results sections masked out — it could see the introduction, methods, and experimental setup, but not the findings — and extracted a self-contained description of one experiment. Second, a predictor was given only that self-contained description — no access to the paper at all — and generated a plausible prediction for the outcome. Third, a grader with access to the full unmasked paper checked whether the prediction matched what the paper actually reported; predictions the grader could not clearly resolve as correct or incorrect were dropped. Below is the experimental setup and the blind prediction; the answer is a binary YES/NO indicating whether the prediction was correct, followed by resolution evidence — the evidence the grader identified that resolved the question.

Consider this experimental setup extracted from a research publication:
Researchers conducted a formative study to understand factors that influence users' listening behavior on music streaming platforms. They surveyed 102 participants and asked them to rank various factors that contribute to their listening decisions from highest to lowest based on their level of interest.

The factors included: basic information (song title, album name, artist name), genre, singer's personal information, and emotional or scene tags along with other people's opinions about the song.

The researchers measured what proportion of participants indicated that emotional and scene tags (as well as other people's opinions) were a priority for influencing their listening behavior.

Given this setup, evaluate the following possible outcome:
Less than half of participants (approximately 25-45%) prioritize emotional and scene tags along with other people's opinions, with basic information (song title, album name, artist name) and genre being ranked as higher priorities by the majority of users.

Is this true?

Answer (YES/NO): YES